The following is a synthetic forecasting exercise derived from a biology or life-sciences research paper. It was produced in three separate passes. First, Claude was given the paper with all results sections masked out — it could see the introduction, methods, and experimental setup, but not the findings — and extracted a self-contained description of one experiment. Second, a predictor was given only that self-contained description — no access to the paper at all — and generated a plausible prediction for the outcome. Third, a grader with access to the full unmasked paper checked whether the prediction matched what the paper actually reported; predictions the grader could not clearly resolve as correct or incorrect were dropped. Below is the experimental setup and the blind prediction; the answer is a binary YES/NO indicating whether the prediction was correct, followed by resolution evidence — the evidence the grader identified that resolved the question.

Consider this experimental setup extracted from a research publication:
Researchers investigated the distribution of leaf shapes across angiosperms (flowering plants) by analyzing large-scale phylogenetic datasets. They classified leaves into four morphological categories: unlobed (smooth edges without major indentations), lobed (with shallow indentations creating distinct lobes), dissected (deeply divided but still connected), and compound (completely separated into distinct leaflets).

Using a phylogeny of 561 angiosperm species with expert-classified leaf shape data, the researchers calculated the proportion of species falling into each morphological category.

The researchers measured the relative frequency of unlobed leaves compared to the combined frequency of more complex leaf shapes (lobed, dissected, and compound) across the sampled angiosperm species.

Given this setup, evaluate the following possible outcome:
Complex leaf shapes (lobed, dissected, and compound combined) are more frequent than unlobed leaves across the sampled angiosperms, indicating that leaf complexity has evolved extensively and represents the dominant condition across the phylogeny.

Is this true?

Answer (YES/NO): NO